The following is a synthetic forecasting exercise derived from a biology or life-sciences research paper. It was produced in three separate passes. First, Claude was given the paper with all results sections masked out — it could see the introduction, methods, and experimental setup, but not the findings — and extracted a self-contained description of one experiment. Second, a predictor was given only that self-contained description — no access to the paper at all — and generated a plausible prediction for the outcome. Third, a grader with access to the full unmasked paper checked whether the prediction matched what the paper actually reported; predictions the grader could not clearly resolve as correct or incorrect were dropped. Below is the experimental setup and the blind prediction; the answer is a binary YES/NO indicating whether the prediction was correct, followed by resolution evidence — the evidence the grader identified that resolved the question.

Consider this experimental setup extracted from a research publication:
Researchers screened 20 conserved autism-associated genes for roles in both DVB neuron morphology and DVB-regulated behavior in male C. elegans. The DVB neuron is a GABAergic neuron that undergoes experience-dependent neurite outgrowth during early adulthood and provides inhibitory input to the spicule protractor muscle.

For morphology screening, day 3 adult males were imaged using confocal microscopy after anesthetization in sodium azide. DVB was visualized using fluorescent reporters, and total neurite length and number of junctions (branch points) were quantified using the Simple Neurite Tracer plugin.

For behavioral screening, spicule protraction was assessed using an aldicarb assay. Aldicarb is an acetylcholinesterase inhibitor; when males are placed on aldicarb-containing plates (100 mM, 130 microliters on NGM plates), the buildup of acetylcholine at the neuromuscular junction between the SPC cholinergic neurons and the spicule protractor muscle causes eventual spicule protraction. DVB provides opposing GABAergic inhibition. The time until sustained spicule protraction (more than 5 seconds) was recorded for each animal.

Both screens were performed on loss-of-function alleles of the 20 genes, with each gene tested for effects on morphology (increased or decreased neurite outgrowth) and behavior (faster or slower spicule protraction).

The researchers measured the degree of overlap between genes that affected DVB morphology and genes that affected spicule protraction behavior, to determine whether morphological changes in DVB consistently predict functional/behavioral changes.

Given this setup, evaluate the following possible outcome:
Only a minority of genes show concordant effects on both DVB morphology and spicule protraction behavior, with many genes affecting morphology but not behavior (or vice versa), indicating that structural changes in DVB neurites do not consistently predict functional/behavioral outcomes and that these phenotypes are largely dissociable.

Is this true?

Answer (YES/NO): YES